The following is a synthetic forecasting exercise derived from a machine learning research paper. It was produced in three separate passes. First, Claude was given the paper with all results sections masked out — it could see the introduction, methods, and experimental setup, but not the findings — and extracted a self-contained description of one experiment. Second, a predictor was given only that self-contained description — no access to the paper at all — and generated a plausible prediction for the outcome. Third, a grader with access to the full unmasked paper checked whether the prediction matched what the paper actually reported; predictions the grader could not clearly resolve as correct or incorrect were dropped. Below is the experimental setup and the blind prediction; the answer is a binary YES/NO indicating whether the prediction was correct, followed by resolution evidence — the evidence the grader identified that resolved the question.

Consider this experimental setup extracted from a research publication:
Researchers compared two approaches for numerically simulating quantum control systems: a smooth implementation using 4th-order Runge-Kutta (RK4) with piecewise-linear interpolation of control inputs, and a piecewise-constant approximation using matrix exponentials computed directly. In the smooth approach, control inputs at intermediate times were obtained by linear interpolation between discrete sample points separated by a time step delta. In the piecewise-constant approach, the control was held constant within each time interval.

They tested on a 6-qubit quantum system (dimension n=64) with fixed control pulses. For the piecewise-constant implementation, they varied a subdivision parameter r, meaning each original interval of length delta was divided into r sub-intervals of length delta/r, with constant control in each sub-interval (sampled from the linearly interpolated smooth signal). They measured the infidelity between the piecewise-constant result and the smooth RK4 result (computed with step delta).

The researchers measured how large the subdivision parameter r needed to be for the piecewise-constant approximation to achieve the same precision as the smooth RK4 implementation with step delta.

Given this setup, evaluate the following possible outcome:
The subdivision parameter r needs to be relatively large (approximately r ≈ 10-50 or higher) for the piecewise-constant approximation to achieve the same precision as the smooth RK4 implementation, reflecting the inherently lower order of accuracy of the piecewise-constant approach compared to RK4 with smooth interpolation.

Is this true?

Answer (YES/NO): NO